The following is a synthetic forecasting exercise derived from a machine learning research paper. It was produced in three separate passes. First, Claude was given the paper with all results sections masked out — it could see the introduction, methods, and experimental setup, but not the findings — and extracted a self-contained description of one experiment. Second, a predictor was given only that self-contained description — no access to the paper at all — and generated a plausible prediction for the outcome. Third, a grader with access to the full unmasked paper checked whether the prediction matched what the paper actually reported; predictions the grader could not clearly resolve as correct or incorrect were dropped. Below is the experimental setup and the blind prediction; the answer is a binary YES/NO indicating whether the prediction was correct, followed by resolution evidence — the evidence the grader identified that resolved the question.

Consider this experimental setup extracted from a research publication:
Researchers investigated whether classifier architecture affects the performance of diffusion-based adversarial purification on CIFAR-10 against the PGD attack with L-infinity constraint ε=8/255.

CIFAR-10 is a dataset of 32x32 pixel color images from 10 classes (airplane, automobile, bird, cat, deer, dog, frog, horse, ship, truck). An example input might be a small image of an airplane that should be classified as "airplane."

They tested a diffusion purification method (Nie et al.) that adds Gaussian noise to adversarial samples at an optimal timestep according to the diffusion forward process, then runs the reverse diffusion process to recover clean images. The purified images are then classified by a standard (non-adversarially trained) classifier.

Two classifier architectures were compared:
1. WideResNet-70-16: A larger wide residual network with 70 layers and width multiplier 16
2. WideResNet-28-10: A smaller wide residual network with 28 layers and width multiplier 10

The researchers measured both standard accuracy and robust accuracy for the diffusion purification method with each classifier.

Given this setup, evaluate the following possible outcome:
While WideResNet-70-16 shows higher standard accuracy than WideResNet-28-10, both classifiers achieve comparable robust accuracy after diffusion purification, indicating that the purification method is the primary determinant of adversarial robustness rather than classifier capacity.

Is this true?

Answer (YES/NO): NO